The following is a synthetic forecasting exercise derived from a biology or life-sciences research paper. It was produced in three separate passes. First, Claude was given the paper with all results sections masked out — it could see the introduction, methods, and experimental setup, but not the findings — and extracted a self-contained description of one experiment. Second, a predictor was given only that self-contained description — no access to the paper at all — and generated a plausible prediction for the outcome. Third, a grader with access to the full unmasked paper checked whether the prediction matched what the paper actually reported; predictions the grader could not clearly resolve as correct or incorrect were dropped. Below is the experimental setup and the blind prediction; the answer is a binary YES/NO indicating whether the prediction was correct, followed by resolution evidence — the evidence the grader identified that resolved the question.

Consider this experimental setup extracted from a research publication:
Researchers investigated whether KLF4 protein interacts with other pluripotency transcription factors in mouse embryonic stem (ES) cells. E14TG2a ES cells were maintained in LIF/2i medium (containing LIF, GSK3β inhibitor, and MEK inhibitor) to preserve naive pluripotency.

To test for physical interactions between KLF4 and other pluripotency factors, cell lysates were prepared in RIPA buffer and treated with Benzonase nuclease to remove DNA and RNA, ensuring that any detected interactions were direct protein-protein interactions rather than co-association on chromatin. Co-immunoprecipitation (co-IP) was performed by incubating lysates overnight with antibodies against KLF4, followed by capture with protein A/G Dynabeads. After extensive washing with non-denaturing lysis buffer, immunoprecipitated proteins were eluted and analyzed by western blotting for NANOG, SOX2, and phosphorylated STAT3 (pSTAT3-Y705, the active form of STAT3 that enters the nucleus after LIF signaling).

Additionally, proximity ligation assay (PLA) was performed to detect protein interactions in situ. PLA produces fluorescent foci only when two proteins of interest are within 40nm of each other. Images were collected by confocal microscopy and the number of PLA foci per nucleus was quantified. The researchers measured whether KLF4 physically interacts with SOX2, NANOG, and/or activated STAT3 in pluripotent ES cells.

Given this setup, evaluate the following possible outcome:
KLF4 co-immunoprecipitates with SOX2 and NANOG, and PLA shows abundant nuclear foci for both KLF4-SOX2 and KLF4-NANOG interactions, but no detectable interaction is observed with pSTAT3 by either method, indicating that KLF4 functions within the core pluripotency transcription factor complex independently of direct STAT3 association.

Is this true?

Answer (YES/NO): NO